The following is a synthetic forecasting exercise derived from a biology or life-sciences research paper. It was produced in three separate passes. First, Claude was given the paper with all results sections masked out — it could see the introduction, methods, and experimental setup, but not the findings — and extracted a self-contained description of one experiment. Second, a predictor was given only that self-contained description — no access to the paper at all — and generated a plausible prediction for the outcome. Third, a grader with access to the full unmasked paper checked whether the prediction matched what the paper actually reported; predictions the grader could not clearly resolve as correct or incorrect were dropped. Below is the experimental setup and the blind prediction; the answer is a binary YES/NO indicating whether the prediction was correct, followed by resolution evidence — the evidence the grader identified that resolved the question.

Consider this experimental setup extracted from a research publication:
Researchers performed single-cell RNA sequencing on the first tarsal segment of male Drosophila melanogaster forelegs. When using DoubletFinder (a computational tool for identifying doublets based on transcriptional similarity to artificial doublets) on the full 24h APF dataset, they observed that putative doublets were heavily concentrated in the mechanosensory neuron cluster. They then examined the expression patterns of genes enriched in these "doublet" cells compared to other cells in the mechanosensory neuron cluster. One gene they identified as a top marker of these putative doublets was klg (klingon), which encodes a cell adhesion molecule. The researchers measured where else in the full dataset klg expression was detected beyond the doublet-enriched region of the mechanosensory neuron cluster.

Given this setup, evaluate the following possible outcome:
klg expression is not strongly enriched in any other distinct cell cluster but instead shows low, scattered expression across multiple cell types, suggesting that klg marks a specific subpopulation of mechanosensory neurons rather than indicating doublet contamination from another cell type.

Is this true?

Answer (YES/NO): NO